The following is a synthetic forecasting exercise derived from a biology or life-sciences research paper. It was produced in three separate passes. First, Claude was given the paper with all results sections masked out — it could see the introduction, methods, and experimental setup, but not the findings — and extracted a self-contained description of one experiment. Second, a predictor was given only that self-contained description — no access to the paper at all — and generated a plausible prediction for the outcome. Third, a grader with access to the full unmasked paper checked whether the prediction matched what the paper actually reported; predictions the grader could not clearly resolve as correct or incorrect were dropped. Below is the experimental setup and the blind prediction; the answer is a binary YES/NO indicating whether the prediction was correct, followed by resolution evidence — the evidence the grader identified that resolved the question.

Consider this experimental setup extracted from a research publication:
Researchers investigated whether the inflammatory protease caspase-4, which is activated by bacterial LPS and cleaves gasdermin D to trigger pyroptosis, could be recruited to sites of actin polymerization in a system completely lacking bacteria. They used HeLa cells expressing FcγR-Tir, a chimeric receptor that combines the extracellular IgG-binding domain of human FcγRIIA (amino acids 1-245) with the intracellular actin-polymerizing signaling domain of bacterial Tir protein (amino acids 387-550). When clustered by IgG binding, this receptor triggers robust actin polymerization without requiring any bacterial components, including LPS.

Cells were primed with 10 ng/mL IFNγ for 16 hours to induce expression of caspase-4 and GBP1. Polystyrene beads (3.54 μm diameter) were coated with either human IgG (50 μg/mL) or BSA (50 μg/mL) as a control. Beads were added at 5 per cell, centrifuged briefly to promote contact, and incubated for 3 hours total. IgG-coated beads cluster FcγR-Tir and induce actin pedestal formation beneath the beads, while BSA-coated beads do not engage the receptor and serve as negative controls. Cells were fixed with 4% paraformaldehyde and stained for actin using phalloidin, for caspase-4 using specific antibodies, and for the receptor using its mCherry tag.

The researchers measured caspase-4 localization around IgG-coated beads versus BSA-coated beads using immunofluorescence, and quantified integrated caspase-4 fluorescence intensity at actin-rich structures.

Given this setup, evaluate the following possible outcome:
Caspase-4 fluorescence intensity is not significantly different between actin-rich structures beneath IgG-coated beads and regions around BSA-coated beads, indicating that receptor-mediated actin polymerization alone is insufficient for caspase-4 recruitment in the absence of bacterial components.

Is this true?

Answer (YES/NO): NO